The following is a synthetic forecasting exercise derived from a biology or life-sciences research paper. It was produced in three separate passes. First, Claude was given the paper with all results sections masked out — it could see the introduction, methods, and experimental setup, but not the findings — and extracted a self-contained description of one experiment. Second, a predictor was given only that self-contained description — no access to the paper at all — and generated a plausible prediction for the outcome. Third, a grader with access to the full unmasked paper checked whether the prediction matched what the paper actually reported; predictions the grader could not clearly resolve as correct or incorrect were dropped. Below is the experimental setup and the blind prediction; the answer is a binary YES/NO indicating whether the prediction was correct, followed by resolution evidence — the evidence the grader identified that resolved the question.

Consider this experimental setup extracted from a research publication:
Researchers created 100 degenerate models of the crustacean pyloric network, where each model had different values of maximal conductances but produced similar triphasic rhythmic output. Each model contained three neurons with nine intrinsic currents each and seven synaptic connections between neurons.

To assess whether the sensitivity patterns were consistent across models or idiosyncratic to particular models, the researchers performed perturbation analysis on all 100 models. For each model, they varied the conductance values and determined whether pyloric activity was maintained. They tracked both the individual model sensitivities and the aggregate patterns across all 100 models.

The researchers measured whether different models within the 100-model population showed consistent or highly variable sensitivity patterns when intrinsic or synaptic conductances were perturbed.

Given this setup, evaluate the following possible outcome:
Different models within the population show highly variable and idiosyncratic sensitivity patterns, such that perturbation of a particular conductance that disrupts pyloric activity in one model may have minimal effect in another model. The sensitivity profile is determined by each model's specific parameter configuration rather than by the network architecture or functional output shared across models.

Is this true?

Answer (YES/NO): NO